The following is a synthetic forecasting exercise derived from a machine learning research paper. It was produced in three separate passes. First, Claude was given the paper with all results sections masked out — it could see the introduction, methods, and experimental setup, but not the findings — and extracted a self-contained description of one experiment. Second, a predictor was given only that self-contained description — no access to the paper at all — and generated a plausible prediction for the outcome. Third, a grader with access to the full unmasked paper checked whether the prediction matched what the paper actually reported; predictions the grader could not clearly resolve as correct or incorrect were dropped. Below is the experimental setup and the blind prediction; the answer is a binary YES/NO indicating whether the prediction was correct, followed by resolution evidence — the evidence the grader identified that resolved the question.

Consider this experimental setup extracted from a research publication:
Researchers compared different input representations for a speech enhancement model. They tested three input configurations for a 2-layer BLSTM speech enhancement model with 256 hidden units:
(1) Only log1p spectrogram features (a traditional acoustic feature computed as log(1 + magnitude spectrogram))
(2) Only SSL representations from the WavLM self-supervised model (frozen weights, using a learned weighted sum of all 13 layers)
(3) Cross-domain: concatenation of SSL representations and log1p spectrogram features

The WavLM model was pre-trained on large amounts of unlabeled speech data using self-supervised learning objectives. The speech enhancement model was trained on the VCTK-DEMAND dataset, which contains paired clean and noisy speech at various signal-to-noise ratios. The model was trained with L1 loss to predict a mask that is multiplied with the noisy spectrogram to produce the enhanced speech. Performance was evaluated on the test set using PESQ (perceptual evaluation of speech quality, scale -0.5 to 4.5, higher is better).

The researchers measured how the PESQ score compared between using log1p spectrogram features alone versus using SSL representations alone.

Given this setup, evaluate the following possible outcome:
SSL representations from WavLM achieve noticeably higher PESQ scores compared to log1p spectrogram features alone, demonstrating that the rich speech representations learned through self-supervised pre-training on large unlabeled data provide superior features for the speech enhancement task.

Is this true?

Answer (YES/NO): YES